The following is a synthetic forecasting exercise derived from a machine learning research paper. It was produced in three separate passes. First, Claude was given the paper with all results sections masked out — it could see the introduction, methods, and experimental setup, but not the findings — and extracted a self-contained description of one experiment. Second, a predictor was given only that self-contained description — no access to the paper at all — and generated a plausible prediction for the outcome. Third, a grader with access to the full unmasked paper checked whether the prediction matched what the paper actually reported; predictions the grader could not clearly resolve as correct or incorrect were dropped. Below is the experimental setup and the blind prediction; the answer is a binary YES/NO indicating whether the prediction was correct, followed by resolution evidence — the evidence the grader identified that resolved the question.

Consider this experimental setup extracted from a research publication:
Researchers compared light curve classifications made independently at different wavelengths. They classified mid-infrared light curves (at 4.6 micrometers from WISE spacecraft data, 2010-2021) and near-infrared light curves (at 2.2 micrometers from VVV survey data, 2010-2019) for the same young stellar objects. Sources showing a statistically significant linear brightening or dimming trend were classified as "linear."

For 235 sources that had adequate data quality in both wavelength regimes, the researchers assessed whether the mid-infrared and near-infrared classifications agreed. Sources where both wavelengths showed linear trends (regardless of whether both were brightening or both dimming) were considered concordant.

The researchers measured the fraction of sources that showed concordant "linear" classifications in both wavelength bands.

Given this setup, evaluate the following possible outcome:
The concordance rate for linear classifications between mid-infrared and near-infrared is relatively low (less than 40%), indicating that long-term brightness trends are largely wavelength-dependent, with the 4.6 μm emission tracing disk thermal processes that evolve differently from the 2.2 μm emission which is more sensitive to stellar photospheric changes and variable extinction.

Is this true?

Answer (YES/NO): YES